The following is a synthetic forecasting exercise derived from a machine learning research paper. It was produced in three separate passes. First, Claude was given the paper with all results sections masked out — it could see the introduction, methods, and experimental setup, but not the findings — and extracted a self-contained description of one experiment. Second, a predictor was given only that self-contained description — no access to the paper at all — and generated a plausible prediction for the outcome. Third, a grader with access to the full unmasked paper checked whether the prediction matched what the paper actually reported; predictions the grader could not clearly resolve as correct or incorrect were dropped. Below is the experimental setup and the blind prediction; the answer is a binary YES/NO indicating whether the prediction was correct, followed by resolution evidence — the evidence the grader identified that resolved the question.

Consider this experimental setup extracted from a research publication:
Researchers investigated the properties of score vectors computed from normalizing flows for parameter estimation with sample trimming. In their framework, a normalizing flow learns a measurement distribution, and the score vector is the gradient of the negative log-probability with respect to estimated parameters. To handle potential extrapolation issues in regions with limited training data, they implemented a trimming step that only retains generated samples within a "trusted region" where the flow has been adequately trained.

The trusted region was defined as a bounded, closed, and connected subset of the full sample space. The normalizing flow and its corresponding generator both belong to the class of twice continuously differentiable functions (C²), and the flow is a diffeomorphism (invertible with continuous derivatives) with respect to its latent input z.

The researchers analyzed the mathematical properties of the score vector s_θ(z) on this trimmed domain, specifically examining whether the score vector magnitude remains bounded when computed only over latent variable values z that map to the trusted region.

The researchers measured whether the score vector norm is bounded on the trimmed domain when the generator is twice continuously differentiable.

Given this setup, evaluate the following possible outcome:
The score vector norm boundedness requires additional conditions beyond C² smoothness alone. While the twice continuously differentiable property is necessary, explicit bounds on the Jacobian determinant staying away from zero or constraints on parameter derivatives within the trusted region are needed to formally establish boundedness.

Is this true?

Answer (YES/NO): NO